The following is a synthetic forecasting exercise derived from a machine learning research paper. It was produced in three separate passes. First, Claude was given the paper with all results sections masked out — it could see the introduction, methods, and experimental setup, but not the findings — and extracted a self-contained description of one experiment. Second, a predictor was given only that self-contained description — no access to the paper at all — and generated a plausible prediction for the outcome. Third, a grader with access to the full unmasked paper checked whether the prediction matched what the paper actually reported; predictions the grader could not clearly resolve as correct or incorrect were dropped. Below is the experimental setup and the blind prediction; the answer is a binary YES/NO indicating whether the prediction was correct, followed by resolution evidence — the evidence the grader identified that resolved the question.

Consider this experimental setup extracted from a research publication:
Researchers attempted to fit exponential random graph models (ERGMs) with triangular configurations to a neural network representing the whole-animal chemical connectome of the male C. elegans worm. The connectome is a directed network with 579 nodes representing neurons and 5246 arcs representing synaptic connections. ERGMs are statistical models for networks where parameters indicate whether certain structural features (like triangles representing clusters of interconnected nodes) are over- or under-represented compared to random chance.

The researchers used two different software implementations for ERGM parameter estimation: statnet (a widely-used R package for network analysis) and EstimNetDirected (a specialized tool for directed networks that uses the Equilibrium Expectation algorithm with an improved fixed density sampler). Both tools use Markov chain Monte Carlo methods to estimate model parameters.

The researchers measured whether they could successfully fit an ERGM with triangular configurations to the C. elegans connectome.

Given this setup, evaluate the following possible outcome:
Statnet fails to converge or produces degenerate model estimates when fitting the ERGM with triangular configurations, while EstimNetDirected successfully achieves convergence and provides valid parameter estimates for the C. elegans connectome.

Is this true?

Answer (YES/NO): NO